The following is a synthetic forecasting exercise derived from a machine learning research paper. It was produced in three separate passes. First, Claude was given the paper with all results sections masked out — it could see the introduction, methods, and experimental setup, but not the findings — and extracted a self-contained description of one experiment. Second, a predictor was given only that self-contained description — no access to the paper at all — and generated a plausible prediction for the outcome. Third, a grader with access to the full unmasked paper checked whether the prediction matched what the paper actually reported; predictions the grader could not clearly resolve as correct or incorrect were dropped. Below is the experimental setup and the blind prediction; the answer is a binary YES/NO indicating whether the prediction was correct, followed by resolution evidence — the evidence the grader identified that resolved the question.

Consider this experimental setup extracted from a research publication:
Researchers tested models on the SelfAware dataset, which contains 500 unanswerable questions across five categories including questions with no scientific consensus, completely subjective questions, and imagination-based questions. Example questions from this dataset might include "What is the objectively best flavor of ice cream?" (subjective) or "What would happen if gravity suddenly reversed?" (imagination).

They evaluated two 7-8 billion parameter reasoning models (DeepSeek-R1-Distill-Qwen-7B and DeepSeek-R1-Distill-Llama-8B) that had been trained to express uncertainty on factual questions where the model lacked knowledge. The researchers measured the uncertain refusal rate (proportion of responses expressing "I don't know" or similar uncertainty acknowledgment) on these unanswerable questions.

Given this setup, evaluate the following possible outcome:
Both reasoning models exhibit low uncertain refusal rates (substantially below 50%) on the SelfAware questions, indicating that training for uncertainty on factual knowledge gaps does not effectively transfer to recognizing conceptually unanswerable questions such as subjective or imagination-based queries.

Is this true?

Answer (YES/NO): NO